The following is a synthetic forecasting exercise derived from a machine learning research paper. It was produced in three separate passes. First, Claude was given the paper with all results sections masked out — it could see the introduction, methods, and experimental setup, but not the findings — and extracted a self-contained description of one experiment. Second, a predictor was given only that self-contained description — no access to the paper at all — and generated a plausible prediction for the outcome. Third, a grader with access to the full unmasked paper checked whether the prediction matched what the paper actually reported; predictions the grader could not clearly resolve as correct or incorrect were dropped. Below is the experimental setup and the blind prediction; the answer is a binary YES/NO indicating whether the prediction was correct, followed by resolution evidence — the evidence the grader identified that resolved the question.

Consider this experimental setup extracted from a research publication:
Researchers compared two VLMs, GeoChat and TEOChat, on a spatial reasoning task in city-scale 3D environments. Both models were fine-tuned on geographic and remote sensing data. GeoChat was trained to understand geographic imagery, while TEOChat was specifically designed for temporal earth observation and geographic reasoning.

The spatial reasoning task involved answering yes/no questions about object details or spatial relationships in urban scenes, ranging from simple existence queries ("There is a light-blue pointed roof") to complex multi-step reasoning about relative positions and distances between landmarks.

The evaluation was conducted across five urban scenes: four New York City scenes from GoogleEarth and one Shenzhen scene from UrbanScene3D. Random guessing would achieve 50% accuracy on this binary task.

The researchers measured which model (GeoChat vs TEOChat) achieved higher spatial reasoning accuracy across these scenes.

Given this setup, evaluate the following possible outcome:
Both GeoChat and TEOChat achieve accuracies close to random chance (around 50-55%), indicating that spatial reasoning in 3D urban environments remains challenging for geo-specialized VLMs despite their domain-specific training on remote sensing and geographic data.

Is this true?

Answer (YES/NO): NO